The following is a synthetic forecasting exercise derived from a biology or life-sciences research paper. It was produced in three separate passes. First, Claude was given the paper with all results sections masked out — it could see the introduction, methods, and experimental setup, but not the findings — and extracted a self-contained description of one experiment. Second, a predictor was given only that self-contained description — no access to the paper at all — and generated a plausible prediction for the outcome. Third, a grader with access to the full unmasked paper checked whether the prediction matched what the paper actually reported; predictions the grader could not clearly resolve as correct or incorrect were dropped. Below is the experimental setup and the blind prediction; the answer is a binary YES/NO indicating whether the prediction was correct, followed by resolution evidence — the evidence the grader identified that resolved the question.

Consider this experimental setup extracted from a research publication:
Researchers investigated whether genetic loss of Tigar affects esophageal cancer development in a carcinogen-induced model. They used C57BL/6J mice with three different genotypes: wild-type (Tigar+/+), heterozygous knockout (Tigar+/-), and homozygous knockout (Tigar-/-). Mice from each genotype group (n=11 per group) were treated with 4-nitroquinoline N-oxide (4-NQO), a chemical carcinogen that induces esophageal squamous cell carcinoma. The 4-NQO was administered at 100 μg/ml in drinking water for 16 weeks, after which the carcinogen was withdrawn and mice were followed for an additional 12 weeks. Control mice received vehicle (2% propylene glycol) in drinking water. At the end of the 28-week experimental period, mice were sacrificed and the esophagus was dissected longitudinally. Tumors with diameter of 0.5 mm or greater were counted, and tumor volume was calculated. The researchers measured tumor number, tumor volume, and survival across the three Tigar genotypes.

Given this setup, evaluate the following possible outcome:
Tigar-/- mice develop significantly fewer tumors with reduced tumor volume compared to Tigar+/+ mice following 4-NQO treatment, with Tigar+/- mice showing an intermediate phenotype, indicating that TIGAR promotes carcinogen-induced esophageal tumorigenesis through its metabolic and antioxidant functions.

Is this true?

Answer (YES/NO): YES